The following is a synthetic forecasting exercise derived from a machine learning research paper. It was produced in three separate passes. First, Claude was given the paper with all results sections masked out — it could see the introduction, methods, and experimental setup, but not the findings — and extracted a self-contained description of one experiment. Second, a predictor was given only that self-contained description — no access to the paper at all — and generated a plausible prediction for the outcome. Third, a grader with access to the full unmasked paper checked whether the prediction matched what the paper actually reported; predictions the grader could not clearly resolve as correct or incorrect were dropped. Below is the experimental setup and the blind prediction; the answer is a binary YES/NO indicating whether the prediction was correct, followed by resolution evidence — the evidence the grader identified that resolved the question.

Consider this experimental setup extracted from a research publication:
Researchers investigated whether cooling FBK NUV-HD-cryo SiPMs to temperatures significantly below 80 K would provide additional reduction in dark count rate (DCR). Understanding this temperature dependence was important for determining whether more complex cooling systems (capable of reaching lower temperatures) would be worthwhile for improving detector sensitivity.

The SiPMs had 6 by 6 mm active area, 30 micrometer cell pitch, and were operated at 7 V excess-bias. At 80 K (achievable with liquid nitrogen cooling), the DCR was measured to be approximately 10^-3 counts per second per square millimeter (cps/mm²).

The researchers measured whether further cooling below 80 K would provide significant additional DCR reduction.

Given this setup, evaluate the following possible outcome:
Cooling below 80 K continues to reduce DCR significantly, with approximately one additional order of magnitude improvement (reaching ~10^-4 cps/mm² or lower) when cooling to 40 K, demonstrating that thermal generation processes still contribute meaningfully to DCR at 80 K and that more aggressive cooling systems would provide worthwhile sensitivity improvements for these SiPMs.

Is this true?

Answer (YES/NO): NO